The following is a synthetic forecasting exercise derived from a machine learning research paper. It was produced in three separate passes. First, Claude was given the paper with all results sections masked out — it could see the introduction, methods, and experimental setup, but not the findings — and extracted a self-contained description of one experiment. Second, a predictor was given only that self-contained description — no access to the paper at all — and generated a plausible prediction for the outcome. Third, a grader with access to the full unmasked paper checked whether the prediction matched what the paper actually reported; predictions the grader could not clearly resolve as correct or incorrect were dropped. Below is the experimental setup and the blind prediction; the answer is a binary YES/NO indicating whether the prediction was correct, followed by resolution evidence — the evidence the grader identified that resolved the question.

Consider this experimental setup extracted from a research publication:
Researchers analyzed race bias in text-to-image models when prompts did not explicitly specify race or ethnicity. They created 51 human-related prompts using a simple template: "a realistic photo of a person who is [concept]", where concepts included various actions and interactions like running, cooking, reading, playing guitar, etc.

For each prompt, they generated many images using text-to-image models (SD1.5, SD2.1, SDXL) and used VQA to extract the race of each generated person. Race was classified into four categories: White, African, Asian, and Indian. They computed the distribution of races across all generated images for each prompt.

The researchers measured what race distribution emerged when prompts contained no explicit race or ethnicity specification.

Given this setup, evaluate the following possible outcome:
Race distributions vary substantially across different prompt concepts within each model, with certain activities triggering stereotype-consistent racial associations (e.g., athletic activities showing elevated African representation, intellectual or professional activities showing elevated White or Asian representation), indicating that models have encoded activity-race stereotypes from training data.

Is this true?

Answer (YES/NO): NO